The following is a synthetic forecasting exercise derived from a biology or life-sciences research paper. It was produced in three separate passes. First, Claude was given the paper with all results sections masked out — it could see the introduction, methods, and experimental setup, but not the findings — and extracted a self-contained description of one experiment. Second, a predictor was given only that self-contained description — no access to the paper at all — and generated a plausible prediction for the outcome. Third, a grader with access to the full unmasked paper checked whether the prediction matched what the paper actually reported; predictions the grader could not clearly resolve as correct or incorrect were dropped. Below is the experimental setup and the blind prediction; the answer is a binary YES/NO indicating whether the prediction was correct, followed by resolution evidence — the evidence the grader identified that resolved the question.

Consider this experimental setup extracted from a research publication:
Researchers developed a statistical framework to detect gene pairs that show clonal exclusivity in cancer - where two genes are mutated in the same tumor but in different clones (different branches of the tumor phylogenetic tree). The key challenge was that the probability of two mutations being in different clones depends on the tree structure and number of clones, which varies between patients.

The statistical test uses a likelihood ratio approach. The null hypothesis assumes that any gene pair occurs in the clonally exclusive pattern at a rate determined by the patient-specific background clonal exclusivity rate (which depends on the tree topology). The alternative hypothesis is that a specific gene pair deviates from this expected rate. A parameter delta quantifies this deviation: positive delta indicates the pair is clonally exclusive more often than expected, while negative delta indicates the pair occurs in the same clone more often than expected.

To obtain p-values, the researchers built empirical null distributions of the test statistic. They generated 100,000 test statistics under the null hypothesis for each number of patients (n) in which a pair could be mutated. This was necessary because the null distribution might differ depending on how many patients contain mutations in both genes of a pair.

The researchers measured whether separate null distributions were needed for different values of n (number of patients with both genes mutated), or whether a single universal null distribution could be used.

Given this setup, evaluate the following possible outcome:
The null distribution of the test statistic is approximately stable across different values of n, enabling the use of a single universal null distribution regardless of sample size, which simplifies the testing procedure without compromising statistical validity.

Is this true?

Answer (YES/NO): NO